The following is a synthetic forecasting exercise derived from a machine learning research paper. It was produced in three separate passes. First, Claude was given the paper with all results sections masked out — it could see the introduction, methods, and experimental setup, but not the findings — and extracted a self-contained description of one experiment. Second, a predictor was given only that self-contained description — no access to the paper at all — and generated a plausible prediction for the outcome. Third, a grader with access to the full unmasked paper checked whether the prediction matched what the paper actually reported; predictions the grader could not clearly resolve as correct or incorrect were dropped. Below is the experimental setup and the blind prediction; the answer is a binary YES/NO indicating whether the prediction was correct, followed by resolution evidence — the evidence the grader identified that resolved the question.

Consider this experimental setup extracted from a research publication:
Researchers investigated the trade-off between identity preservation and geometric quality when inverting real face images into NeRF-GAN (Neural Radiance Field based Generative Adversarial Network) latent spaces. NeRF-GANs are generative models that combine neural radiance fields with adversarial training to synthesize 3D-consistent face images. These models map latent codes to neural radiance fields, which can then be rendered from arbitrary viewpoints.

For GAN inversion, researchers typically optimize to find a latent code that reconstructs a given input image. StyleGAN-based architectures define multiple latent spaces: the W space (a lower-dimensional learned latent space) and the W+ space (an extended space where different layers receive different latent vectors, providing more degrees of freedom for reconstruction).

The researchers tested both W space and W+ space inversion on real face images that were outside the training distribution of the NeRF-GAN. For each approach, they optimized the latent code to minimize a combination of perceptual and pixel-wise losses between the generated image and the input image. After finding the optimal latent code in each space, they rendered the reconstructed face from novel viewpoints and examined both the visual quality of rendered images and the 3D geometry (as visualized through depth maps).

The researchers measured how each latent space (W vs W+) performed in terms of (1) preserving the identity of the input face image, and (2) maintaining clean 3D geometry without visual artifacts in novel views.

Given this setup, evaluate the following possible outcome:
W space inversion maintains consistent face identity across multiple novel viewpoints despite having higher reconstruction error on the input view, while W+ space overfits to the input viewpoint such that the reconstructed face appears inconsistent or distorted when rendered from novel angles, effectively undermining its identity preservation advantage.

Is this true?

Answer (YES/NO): NO